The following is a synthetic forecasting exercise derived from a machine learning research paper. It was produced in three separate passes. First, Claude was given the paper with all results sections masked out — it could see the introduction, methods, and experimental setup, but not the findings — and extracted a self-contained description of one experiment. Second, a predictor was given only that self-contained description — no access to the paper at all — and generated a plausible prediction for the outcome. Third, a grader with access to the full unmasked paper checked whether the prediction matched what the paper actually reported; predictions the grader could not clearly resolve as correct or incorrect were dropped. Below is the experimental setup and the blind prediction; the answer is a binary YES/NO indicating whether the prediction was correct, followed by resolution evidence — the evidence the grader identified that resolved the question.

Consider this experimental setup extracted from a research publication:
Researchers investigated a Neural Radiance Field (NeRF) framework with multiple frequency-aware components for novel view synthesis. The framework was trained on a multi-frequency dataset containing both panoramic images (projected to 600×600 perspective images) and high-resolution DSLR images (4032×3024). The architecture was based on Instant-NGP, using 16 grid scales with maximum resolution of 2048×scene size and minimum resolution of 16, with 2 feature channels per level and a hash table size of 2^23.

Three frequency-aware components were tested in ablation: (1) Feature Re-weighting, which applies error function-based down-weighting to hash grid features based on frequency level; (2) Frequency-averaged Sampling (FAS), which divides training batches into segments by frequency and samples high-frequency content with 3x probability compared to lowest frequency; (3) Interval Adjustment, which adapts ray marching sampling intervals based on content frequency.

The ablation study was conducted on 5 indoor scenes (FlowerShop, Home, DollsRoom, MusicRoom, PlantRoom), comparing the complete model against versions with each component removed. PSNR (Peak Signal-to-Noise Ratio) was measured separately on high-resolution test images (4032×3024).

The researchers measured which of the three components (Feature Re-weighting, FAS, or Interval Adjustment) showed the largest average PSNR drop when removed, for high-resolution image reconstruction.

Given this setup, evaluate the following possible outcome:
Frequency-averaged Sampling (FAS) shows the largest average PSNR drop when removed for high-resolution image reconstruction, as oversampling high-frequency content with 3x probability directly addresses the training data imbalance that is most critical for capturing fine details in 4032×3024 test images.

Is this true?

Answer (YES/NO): NO